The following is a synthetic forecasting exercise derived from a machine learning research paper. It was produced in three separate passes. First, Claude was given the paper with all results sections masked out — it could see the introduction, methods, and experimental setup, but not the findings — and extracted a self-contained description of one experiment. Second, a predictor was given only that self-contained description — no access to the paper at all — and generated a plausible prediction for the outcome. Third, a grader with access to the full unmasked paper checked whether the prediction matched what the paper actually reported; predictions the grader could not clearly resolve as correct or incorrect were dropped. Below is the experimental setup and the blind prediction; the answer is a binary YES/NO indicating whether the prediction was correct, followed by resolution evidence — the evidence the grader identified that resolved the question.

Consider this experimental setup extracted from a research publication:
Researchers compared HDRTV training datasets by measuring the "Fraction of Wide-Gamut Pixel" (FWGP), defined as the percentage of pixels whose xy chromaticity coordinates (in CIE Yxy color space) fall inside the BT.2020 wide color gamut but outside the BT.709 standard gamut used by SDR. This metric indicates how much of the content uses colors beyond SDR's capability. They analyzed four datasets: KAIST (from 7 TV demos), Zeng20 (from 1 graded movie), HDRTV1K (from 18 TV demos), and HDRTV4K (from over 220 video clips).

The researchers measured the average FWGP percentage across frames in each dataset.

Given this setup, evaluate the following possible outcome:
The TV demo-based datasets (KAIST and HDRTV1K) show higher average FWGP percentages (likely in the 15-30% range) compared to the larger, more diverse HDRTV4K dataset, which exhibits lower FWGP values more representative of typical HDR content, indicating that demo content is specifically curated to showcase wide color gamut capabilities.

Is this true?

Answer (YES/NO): NO